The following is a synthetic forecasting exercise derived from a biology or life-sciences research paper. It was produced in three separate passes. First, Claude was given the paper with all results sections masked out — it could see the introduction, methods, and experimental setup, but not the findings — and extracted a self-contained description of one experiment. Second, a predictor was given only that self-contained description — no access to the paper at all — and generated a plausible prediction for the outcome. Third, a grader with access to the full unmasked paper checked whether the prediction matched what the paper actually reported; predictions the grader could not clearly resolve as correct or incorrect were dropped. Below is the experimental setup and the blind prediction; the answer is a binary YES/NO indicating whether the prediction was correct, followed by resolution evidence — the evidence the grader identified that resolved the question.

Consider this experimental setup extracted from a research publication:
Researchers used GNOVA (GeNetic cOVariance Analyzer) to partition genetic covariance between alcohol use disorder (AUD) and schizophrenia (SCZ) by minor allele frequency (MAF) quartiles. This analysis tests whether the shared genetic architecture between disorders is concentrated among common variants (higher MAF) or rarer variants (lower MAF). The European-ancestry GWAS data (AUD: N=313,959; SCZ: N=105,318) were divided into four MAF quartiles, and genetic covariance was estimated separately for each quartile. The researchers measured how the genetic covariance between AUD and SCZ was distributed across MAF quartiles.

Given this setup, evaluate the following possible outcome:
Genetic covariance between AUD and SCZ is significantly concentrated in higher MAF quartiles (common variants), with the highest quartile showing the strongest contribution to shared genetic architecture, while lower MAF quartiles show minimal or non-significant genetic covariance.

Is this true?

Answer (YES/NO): NO